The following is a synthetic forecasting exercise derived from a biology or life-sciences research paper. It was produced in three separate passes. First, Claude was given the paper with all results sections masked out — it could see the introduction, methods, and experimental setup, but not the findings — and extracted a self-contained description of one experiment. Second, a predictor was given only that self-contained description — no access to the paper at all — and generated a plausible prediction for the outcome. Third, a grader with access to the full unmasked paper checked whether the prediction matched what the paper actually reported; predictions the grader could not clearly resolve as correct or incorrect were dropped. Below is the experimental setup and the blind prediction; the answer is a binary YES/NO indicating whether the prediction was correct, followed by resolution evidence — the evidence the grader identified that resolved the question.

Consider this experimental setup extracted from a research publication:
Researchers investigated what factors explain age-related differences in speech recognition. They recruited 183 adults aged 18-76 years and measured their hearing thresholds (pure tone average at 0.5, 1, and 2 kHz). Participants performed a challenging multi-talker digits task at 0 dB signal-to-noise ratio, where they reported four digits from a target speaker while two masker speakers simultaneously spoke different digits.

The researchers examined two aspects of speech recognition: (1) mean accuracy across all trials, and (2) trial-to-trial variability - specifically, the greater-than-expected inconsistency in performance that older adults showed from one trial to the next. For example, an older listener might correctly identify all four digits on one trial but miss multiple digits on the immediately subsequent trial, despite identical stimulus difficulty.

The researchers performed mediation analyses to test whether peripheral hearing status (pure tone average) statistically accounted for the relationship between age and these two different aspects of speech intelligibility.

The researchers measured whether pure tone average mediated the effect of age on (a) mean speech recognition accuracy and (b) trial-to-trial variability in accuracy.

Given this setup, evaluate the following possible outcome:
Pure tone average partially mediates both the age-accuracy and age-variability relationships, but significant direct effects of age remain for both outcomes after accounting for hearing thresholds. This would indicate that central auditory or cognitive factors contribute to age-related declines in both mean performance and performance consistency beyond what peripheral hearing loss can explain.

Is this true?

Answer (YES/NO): NO